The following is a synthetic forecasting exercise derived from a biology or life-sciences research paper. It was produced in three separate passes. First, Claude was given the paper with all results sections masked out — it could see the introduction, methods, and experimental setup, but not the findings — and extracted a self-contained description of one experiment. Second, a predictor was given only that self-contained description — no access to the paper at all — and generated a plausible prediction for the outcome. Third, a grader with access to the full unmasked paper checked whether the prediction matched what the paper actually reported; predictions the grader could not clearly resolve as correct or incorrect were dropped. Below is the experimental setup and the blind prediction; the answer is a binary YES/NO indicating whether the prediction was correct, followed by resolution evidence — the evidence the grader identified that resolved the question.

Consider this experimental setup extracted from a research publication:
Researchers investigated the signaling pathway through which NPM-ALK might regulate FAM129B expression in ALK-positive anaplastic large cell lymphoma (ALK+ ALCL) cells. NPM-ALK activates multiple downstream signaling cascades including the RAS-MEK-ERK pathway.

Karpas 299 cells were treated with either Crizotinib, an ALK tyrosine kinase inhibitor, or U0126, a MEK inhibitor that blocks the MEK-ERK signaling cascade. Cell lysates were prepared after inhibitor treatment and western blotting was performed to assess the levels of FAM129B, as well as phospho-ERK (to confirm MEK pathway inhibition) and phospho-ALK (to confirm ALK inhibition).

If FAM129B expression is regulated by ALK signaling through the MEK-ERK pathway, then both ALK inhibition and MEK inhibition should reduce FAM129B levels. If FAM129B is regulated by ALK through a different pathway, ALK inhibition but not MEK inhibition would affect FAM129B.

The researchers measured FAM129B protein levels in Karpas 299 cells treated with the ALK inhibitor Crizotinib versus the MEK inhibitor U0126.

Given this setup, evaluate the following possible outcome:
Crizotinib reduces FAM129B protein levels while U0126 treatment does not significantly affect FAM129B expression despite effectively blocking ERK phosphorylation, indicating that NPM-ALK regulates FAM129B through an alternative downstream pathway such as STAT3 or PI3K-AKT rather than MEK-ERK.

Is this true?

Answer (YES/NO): NO